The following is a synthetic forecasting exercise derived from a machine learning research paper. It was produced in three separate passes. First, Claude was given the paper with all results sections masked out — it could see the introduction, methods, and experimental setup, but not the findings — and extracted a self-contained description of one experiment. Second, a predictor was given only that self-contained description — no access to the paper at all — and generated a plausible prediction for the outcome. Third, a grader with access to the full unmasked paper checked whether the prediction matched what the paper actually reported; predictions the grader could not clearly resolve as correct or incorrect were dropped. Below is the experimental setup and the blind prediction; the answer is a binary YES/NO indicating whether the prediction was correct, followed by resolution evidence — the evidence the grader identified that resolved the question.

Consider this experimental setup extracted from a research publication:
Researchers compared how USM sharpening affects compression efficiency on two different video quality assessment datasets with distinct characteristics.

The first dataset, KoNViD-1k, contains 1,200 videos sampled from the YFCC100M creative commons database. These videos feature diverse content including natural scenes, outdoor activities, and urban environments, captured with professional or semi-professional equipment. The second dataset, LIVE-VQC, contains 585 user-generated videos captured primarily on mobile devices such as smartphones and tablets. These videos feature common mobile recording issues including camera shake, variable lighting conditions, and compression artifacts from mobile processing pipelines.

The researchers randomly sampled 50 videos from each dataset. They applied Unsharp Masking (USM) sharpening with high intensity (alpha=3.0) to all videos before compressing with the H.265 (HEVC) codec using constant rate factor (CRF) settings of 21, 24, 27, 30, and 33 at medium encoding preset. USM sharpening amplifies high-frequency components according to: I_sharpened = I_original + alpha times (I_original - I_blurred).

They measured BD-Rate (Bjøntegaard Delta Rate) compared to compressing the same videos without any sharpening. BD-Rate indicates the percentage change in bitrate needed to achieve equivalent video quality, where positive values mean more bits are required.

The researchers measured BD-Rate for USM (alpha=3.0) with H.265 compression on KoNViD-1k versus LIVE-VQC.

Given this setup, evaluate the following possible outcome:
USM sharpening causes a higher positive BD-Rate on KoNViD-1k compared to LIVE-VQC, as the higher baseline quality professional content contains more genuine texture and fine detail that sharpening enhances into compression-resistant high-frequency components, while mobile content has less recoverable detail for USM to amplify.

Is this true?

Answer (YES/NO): NO